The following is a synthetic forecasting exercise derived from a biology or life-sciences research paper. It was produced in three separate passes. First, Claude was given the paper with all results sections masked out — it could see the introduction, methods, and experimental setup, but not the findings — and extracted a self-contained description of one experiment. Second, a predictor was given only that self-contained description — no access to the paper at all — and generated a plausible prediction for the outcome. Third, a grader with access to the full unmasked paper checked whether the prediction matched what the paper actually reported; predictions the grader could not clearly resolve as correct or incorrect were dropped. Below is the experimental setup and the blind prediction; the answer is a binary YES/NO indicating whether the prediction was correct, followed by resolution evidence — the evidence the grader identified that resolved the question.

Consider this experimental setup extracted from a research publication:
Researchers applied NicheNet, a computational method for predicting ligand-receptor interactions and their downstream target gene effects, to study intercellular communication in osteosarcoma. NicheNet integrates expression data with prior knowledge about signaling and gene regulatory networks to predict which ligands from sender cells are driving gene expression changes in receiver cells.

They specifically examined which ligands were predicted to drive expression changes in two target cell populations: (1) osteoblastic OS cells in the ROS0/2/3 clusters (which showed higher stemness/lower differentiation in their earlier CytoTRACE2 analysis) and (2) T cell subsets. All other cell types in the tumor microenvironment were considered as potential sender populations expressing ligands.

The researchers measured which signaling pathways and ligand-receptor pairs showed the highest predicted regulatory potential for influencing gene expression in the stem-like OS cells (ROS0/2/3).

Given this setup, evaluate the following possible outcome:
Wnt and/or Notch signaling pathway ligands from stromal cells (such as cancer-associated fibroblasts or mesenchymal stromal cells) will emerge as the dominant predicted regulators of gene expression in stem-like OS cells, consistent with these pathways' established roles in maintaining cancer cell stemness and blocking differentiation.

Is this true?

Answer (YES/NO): NO